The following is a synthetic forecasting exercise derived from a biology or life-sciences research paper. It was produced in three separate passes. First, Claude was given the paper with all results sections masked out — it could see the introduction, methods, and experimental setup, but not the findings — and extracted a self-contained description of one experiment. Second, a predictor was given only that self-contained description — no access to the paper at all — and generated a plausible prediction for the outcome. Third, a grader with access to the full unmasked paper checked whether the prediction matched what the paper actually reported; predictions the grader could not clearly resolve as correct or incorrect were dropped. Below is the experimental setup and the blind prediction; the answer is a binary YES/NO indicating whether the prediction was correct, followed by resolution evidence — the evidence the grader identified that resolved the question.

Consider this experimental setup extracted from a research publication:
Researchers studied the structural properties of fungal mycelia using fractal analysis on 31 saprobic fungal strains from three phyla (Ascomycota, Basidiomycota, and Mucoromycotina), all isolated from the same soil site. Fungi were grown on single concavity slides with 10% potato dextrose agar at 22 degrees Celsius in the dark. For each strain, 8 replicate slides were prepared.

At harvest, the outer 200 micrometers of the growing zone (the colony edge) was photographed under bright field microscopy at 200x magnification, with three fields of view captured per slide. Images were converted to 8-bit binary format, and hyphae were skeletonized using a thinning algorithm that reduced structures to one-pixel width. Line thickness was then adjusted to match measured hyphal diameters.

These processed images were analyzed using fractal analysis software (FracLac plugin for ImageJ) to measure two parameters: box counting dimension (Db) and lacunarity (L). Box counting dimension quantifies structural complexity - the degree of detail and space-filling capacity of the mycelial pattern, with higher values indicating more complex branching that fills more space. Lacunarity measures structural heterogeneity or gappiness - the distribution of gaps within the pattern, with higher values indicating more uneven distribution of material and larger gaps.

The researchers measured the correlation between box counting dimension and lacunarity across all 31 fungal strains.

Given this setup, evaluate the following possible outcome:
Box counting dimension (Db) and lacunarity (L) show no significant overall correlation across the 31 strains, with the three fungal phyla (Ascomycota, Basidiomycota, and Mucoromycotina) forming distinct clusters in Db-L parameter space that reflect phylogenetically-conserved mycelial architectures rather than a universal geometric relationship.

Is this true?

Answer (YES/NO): NO